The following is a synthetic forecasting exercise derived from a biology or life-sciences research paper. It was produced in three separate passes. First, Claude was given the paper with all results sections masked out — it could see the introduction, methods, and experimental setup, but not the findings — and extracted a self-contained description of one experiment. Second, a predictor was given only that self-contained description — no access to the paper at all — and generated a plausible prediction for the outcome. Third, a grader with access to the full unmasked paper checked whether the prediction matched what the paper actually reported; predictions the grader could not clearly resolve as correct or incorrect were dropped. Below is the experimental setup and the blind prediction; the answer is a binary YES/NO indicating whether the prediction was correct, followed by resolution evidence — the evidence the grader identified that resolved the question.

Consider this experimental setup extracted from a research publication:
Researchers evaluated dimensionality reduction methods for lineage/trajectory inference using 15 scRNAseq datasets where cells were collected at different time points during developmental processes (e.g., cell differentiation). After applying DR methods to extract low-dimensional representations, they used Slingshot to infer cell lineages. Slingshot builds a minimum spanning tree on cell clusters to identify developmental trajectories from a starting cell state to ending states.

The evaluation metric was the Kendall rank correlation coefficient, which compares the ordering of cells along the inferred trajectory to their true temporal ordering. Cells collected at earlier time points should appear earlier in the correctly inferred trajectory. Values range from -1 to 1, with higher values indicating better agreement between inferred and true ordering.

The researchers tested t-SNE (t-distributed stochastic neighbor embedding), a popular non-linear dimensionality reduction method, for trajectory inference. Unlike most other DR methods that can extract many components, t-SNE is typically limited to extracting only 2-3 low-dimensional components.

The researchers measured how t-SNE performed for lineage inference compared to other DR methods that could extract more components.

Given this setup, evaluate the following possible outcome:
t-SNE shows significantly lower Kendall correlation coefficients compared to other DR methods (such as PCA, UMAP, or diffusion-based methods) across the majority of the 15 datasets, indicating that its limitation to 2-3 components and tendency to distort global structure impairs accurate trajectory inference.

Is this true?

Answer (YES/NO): YES